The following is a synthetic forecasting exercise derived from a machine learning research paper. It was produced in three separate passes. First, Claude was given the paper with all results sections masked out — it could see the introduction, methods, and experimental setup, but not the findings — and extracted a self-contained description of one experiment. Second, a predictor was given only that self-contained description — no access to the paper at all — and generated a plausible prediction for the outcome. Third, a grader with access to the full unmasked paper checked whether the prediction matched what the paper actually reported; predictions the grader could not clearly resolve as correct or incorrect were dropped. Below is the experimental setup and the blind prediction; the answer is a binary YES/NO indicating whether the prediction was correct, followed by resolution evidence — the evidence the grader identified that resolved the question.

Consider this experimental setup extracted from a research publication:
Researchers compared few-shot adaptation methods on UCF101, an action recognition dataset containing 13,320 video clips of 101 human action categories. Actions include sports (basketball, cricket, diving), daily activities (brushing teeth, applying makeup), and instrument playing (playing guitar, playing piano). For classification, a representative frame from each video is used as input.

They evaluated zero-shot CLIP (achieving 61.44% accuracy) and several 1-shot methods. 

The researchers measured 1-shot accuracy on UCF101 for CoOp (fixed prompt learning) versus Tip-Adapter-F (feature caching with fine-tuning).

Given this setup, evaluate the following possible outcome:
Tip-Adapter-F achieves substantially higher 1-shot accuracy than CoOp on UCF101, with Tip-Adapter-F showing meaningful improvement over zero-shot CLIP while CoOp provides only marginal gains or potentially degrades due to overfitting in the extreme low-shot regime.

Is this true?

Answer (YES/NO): YES